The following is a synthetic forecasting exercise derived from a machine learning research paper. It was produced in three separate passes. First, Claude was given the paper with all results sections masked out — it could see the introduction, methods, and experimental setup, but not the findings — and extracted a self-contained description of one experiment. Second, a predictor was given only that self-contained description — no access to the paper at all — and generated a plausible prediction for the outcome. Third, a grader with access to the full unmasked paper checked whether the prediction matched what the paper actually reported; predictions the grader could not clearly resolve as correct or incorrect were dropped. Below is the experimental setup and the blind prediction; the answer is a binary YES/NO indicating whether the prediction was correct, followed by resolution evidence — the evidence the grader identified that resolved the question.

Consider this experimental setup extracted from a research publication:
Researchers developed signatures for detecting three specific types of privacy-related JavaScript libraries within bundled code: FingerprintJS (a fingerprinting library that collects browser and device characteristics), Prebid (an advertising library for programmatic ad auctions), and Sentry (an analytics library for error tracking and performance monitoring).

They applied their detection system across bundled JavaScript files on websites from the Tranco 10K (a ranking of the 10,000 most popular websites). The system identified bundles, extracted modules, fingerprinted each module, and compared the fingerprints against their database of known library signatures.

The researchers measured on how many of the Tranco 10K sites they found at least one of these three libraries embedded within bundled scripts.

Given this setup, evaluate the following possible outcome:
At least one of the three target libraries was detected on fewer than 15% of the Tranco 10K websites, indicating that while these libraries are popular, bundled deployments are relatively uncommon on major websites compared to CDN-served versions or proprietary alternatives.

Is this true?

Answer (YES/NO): YES